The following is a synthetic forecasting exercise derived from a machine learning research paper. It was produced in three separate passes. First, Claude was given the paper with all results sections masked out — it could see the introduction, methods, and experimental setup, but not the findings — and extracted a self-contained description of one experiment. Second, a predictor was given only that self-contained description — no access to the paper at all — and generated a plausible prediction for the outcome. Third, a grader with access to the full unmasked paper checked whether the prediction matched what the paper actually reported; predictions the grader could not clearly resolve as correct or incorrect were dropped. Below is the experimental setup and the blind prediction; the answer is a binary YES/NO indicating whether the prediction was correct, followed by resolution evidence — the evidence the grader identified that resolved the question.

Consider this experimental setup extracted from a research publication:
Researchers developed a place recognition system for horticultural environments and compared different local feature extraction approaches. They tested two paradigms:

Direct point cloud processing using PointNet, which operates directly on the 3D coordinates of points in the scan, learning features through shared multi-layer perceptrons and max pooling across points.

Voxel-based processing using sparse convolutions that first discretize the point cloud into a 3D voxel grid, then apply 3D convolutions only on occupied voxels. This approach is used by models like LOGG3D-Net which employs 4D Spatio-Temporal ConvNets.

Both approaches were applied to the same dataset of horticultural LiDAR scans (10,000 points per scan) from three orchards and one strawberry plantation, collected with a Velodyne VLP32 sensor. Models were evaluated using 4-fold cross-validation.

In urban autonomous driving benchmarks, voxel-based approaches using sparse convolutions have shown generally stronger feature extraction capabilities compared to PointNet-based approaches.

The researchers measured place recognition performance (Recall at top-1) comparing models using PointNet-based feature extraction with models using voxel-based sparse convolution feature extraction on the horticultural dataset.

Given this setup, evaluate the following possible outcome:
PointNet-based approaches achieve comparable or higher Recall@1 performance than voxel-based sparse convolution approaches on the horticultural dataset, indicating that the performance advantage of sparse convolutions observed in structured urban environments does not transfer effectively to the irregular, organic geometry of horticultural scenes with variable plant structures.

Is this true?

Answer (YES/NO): YES